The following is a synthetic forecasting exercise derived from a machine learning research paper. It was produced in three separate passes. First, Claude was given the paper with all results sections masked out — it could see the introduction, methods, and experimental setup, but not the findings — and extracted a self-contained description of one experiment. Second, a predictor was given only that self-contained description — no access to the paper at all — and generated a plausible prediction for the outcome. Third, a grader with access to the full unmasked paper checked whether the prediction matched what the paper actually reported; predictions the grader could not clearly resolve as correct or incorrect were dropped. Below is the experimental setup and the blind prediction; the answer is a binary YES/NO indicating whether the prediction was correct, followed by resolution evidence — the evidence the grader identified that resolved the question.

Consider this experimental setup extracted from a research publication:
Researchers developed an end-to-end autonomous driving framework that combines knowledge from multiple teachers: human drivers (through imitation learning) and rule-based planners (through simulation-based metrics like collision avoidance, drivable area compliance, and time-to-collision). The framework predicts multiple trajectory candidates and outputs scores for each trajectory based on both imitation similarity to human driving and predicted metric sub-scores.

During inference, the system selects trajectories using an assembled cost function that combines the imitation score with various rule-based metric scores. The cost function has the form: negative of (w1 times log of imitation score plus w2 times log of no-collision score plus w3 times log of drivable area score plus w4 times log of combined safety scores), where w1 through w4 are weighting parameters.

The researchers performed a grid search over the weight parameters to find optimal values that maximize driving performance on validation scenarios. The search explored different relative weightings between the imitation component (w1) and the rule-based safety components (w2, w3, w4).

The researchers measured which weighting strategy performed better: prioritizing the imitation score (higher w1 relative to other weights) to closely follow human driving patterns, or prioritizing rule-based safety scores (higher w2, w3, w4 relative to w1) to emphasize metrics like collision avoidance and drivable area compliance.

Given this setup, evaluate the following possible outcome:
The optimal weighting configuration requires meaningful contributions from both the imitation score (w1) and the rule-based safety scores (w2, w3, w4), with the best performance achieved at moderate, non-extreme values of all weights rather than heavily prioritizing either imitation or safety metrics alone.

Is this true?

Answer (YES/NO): NO